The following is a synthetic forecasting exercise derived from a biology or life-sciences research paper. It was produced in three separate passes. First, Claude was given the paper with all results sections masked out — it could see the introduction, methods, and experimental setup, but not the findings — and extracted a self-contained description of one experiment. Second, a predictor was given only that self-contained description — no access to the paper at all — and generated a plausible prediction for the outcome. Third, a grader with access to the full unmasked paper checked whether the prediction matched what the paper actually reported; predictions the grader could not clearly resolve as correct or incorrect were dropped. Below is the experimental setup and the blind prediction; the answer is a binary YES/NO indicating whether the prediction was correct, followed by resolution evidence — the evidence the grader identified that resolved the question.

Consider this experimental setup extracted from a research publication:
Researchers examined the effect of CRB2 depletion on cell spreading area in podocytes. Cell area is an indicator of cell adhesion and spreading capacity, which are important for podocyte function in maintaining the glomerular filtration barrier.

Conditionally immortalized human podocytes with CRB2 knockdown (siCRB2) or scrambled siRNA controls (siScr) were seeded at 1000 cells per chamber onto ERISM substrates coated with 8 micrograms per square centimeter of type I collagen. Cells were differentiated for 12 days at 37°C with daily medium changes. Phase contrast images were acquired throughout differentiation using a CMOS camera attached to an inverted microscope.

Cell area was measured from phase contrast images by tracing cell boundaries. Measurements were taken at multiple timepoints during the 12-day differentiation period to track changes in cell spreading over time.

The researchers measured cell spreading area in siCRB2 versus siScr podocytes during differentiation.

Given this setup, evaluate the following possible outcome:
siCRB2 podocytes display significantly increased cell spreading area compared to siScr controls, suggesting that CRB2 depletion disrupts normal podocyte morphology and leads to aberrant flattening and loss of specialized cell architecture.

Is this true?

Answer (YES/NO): NO